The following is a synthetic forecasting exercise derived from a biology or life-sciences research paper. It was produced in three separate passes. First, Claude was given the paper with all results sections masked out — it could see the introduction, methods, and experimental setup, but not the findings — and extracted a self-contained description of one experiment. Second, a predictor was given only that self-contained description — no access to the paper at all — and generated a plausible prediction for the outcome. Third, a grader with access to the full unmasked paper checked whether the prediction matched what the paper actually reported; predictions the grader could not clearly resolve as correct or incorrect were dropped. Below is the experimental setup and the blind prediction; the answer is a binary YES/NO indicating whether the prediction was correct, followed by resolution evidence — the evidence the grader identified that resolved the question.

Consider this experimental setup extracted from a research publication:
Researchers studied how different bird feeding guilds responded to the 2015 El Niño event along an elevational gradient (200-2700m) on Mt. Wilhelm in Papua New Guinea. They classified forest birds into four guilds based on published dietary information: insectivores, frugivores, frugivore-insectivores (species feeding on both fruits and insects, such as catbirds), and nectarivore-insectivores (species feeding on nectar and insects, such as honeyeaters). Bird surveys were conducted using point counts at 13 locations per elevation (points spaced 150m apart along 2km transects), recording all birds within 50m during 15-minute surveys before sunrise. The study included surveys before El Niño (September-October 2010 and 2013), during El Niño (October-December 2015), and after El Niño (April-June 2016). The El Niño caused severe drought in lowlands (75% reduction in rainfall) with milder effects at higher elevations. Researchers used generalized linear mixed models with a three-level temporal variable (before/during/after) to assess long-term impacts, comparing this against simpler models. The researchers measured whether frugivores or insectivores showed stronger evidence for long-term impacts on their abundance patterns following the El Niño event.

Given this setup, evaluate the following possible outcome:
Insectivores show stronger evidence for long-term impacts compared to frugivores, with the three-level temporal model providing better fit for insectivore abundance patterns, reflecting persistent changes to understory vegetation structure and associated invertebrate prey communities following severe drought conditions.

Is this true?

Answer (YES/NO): NO